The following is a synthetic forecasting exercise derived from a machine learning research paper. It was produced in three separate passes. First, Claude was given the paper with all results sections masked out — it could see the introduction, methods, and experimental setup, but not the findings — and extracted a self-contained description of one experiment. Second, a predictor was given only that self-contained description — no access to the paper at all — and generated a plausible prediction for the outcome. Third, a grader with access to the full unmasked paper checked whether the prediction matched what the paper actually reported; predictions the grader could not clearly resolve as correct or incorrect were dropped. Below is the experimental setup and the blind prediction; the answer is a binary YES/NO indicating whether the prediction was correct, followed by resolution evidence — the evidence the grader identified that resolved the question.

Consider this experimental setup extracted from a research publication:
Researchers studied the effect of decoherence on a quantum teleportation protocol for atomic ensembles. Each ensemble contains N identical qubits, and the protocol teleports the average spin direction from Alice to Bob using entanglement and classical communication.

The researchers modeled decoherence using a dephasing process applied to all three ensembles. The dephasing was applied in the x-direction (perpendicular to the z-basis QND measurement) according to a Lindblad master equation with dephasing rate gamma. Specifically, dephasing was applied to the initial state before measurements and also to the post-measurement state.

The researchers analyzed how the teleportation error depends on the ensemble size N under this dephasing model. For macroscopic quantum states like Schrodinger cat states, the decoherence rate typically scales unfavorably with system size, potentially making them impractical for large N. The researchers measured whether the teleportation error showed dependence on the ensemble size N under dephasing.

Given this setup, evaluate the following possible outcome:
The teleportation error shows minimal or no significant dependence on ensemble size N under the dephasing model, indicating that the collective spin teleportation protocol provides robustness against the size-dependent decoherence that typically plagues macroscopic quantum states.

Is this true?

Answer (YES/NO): YES